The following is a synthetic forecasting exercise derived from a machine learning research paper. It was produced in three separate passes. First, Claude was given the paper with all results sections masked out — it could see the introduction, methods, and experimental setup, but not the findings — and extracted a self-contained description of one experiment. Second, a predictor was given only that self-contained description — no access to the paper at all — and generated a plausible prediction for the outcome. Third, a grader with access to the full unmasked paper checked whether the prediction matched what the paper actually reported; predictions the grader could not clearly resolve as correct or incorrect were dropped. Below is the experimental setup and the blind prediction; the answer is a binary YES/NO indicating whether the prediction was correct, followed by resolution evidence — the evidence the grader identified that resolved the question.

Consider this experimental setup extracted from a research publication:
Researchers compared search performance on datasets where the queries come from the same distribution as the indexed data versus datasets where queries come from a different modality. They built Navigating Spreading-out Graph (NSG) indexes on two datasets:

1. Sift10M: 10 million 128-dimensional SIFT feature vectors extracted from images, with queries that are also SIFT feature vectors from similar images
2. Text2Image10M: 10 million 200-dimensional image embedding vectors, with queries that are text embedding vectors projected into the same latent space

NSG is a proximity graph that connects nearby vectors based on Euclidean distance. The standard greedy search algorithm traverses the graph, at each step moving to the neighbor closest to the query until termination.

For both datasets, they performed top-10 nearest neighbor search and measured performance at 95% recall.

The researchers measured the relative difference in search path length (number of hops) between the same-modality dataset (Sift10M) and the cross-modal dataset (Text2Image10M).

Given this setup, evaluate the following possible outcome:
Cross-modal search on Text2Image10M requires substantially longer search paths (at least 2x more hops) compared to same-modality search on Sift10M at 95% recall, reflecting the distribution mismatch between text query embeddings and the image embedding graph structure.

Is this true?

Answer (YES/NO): YES